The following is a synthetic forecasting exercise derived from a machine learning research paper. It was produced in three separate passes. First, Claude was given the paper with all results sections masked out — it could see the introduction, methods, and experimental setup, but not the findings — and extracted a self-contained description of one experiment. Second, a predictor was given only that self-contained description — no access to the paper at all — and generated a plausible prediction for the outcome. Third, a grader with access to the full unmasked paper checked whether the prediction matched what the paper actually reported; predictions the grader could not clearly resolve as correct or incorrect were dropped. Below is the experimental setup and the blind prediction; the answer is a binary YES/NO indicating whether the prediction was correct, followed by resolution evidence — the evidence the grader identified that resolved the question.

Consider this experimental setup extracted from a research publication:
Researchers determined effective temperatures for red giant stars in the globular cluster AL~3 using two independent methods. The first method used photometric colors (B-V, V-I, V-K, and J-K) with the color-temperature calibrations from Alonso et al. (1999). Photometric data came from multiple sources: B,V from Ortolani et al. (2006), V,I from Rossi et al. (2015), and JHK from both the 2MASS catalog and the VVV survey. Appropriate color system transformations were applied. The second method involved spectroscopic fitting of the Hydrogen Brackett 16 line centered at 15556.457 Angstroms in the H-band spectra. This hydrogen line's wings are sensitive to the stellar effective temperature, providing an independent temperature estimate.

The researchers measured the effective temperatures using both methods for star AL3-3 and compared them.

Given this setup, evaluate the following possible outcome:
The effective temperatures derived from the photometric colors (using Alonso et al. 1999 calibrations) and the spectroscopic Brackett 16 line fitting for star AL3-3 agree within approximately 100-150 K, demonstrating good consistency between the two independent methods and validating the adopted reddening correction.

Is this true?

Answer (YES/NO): NO